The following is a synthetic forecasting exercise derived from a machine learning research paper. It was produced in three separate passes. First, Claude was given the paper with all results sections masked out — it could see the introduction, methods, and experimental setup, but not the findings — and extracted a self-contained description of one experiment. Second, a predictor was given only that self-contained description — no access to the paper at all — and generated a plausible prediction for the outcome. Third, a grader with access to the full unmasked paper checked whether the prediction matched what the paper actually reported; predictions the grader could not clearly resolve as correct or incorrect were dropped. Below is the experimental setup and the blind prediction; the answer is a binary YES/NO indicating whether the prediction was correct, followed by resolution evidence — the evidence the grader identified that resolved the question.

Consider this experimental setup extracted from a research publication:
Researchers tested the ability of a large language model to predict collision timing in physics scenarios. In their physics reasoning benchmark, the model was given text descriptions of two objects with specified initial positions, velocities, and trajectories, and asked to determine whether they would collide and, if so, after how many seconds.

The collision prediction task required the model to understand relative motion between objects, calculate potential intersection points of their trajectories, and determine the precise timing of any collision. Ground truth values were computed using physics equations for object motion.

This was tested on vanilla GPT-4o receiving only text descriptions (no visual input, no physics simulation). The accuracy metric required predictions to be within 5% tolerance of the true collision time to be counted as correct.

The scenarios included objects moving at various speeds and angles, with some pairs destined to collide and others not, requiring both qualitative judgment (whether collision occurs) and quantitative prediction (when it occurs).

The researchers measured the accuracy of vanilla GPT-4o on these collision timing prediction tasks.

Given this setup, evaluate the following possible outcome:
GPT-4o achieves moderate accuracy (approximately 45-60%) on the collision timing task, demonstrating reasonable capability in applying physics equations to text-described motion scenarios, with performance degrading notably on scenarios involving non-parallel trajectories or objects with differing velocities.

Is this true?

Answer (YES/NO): NO